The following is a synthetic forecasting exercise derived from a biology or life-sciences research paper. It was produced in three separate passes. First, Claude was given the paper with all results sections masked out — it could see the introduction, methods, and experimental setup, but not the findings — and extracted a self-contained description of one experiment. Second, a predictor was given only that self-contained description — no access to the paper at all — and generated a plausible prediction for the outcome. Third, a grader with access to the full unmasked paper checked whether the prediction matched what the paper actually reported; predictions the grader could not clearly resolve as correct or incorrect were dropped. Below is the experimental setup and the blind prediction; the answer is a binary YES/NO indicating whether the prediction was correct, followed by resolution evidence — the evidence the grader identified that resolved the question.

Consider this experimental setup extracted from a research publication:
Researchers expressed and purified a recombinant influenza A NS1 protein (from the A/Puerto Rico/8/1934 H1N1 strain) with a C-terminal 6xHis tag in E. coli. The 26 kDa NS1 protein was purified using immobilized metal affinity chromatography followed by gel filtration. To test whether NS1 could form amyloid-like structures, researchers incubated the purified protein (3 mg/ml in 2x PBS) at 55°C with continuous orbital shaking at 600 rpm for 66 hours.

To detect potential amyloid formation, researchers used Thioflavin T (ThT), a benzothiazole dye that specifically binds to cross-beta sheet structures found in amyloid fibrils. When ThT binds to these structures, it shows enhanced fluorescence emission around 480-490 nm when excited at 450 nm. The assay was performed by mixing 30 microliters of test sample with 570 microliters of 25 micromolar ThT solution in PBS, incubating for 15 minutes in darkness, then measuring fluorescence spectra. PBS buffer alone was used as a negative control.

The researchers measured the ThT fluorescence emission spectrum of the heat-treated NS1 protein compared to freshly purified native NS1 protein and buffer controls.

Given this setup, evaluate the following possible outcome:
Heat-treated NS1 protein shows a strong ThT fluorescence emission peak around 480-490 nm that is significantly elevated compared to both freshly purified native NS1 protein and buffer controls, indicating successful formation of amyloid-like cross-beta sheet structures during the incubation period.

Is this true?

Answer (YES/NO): YES